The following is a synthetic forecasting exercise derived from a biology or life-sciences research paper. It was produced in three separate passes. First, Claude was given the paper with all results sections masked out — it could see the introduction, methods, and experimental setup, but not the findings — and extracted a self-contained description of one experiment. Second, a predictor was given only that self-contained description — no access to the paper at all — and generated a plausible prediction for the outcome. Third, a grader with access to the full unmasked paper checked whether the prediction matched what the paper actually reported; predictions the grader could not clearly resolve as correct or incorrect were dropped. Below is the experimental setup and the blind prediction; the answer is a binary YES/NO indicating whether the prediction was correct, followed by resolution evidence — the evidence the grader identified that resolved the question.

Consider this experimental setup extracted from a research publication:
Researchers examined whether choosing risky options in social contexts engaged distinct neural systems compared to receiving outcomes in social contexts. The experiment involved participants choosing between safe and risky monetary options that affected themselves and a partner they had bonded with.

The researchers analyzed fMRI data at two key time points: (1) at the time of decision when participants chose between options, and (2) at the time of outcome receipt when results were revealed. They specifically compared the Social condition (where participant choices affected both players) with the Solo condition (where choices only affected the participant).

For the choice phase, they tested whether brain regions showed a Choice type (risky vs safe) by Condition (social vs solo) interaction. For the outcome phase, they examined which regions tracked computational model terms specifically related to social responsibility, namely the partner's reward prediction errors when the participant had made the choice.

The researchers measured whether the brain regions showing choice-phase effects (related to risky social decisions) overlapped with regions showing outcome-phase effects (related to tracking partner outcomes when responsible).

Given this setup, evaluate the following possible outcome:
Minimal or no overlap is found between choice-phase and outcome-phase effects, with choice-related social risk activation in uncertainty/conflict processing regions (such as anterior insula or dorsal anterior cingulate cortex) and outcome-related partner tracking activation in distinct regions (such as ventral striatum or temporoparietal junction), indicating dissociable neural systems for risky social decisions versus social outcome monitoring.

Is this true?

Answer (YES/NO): NO